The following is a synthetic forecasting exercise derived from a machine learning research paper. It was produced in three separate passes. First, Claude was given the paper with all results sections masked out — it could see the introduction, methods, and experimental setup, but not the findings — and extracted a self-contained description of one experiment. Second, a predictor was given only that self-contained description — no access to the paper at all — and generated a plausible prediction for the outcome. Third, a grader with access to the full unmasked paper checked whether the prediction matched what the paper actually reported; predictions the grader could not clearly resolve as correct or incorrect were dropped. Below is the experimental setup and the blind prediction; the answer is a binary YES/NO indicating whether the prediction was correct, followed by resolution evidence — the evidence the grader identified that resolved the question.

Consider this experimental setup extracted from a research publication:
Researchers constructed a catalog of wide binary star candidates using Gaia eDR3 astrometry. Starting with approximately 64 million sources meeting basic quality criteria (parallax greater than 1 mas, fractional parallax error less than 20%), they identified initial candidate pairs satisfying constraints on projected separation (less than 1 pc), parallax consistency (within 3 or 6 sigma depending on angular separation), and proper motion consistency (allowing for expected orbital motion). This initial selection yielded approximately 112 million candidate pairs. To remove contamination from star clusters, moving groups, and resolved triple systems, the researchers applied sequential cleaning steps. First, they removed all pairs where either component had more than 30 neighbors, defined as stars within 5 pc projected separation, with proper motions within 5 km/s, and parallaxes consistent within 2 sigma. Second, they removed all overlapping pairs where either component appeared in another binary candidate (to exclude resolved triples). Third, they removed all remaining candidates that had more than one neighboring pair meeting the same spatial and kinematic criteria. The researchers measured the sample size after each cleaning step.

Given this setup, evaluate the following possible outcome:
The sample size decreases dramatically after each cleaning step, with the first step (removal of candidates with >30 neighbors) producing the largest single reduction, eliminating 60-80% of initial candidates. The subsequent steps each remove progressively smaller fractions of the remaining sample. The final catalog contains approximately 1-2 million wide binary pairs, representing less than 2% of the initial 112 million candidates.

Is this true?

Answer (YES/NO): NO